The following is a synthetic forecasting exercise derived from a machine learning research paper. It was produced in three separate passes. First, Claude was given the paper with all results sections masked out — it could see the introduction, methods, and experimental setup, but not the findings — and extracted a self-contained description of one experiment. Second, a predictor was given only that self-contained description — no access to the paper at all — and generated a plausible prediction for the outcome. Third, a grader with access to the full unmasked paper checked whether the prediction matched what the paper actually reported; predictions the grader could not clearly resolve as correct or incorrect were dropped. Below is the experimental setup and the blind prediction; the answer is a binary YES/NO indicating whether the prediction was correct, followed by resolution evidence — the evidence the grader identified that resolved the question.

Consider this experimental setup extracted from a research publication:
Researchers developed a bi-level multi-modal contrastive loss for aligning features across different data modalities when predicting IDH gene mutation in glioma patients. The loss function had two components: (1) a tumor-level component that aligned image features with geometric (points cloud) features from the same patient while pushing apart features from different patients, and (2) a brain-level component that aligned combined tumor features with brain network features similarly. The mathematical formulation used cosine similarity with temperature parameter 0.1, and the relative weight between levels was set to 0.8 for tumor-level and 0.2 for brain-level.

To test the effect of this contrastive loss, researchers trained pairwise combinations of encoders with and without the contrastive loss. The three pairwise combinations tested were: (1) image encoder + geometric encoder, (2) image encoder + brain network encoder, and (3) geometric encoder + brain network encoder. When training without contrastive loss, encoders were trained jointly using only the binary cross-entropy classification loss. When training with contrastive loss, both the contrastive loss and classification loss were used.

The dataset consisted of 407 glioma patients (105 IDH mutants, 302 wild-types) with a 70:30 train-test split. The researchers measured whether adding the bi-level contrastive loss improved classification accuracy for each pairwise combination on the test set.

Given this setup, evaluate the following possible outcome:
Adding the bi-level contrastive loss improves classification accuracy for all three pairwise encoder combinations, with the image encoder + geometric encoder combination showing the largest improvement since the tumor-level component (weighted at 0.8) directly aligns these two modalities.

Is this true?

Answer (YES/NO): YES